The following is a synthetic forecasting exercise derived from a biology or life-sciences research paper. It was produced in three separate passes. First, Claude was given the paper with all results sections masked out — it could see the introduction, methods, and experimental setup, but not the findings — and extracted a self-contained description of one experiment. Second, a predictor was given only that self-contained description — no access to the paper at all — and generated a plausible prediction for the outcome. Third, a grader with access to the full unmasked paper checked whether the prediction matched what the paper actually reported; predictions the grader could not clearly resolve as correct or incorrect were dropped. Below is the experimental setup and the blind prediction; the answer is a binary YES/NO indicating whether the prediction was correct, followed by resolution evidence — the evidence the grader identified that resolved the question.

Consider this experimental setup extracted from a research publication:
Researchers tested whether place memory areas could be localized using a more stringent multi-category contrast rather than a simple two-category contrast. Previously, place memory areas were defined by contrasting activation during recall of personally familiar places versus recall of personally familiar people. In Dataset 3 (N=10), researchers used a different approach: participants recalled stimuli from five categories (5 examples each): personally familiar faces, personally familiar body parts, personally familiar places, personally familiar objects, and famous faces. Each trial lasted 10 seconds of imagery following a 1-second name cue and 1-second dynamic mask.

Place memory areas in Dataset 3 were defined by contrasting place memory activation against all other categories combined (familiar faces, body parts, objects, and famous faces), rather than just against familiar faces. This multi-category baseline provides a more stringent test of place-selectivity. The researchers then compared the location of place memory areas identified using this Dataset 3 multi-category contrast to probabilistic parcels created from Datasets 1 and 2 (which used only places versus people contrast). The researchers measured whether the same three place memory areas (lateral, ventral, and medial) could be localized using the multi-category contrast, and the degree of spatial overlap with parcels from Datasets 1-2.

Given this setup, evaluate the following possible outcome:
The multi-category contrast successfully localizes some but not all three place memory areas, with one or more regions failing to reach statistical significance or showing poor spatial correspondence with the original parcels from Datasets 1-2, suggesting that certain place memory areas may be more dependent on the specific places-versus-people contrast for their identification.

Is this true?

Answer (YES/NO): NO